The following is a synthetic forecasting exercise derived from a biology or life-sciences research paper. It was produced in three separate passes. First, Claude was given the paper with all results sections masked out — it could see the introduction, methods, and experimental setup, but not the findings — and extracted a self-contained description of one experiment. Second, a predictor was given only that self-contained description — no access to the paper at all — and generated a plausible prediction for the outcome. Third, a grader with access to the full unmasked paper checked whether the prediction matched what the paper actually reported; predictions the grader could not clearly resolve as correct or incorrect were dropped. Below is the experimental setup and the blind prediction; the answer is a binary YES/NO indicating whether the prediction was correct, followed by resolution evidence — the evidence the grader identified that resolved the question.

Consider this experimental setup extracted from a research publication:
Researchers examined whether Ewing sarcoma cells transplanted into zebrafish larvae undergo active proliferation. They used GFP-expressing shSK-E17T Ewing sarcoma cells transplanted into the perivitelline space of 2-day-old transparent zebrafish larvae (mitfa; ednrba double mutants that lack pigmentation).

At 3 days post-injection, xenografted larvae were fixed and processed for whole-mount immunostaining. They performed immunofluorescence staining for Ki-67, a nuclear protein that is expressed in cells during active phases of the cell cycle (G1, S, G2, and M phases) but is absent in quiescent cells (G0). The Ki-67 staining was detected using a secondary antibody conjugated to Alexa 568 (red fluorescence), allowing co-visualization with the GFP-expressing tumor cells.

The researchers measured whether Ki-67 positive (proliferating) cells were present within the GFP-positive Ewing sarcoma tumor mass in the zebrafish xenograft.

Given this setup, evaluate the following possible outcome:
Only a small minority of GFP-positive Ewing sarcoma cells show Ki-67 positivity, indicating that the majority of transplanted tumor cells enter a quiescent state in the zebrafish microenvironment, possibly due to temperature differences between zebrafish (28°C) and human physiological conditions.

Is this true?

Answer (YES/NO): NO